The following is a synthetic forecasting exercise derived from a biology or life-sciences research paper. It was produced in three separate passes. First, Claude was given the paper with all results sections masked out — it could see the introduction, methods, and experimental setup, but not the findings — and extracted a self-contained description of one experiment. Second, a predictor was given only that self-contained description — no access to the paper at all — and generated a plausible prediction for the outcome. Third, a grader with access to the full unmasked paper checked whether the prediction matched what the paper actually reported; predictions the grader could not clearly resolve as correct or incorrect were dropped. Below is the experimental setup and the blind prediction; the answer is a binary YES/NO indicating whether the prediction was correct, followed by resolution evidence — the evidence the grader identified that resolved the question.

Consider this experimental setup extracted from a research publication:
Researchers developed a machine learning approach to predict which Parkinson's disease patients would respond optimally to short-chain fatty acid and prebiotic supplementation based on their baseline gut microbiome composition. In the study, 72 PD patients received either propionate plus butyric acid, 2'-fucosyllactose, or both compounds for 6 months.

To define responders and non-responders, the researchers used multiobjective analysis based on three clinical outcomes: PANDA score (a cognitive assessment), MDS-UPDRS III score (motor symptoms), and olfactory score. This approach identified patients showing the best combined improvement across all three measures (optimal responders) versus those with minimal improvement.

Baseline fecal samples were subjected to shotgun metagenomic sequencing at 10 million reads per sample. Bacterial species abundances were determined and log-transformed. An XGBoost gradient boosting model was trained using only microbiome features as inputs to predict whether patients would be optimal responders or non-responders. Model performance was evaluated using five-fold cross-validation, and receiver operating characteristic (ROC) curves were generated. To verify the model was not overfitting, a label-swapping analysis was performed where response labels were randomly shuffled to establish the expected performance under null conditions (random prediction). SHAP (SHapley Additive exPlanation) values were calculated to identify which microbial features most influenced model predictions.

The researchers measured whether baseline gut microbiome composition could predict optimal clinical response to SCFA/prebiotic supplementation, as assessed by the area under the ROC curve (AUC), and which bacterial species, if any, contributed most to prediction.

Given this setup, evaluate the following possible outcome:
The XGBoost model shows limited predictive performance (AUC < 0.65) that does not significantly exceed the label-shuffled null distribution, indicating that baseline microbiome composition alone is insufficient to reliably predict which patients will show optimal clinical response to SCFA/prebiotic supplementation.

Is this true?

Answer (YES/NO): NO